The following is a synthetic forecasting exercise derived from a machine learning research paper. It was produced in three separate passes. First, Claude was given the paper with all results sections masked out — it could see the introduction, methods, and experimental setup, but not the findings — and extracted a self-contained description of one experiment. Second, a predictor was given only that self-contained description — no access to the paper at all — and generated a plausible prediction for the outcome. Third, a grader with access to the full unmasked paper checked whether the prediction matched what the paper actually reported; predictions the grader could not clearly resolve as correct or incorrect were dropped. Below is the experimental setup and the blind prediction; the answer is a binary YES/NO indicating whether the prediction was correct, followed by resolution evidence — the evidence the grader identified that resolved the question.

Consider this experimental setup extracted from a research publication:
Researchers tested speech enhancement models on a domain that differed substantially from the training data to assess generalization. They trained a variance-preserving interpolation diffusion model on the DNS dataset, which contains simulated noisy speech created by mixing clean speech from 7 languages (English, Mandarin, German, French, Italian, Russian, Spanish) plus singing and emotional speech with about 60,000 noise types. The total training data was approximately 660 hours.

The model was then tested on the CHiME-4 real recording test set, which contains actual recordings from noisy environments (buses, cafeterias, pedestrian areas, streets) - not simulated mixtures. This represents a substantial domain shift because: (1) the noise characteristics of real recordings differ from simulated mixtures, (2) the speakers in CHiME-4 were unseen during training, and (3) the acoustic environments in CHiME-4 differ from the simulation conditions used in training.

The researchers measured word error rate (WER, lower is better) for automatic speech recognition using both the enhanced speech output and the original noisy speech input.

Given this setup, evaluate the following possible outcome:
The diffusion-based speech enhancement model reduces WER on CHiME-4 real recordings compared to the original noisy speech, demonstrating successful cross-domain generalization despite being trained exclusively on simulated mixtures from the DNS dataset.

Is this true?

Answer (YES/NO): YES